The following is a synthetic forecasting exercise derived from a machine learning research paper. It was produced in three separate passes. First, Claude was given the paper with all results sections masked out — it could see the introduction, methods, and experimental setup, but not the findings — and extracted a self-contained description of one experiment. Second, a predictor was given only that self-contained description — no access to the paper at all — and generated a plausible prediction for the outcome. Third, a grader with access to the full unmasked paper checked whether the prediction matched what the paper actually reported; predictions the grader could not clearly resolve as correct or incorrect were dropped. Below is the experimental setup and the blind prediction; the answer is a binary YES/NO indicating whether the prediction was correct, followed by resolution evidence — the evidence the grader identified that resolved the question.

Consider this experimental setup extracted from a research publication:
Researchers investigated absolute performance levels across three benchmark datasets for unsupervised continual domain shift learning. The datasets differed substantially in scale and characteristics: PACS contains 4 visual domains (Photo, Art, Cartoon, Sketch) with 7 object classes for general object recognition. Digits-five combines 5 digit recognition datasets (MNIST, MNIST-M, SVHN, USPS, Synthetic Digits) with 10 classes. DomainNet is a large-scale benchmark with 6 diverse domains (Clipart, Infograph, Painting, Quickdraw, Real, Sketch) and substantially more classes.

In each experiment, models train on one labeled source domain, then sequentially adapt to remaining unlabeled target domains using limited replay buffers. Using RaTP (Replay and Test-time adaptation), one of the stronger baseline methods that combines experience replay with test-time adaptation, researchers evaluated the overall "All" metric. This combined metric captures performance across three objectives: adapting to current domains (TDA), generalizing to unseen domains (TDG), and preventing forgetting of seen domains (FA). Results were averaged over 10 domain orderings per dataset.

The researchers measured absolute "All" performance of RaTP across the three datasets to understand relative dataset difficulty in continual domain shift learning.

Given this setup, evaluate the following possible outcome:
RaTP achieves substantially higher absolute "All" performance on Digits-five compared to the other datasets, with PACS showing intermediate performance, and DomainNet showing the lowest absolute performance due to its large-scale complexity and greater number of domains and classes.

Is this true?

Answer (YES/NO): YES